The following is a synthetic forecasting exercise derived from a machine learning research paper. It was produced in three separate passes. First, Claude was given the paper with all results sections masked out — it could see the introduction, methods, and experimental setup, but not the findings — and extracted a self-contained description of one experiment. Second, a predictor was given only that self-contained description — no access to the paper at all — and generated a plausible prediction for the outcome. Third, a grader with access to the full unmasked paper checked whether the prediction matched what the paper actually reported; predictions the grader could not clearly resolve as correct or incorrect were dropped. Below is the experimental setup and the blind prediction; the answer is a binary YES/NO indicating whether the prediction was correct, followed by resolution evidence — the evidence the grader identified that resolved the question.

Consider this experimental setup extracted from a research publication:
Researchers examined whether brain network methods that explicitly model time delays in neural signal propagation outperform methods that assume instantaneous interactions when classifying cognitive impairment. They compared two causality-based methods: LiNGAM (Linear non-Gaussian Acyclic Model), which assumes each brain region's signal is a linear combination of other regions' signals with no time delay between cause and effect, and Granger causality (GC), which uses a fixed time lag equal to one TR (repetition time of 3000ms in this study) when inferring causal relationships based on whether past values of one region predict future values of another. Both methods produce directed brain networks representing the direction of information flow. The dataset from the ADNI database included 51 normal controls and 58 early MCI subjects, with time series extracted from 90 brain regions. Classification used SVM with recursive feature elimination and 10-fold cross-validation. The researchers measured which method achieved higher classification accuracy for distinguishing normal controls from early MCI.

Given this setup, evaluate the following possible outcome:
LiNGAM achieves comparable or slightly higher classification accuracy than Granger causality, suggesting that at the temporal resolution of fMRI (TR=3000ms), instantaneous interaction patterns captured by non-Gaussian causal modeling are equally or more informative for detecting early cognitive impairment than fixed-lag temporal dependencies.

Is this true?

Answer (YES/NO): NO